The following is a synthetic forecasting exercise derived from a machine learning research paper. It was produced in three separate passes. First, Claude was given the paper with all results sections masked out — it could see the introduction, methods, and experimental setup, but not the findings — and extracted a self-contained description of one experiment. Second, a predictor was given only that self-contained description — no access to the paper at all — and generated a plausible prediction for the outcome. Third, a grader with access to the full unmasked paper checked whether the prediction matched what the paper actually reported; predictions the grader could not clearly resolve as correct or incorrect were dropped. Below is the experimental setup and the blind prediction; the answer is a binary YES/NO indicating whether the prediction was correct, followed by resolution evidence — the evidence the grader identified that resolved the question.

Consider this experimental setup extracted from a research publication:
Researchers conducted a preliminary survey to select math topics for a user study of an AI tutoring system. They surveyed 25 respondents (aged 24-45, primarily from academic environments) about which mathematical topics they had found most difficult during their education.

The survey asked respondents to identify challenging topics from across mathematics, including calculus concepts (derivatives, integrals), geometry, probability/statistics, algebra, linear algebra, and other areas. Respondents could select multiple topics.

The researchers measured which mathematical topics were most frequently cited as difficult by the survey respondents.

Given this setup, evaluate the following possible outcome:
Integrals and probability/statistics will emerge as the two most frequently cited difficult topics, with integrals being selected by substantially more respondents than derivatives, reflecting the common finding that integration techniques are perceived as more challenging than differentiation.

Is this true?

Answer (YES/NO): NO